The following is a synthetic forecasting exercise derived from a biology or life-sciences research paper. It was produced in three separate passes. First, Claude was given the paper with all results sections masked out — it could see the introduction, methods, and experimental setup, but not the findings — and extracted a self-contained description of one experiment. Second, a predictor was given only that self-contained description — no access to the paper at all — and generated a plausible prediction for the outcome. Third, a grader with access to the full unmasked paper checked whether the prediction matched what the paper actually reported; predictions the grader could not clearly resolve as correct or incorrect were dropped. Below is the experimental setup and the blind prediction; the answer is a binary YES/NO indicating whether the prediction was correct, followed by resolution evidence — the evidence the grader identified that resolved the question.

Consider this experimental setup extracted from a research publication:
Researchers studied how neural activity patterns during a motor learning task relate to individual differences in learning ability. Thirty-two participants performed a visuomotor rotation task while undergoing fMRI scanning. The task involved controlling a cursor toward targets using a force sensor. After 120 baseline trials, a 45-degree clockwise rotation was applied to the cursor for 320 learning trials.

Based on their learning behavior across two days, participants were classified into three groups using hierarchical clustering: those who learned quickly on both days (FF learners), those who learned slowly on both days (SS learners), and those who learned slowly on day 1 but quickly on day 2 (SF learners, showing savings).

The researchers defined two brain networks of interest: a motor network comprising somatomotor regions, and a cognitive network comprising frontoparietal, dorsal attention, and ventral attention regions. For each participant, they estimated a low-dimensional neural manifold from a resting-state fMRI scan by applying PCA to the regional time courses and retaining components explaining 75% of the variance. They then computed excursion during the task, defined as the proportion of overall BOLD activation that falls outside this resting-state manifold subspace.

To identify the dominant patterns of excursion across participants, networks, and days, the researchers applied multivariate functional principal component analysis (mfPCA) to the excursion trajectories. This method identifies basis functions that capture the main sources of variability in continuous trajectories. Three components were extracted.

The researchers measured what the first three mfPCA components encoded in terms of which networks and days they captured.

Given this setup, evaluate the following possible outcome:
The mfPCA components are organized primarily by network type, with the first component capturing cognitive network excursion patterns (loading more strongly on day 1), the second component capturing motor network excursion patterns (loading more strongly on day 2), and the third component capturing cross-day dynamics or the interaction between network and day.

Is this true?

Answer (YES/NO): NO